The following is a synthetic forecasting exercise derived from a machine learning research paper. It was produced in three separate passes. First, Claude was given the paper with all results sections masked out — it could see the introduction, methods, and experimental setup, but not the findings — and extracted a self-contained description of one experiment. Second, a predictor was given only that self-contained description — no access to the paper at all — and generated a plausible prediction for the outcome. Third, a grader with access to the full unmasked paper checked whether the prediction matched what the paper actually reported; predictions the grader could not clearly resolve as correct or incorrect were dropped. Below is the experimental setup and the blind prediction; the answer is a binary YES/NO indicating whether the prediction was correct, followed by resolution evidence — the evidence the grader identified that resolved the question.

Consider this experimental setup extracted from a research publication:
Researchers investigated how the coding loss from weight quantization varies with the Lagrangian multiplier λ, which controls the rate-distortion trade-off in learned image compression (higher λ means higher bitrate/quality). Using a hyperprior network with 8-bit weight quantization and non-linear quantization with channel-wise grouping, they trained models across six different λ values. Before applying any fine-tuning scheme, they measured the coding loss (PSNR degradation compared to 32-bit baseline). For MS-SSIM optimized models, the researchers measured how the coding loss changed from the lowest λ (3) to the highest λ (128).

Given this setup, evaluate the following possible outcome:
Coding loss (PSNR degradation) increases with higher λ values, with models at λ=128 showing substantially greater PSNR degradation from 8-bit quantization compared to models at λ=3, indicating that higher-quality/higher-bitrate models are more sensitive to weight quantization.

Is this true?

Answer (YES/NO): YES